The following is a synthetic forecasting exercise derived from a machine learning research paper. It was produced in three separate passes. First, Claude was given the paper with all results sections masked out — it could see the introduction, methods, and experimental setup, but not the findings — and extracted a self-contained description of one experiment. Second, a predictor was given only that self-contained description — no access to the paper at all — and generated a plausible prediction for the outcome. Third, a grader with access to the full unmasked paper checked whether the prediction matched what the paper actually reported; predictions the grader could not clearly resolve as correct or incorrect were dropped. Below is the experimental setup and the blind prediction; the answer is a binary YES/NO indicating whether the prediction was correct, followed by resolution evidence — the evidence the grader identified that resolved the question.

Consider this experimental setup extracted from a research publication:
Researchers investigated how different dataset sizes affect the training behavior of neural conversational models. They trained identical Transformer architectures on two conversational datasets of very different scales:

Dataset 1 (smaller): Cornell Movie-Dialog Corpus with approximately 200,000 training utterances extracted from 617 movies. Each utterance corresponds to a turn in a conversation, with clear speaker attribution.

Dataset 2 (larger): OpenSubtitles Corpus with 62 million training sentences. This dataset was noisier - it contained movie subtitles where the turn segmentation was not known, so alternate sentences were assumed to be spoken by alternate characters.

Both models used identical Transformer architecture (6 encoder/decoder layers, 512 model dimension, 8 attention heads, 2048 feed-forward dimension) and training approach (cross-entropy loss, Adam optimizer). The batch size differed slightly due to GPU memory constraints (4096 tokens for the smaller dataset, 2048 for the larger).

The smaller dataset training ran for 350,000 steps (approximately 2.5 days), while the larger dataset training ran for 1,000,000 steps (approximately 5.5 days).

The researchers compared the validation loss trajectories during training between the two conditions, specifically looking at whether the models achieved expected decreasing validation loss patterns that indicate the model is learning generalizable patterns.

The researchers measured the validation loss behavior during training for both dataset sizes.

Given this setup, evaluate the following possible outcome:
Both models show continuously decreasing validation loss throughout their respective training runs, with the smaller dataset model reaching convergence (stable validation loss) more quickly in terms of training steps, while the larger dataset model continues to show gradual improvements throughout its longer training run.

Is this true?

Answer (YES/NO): NO